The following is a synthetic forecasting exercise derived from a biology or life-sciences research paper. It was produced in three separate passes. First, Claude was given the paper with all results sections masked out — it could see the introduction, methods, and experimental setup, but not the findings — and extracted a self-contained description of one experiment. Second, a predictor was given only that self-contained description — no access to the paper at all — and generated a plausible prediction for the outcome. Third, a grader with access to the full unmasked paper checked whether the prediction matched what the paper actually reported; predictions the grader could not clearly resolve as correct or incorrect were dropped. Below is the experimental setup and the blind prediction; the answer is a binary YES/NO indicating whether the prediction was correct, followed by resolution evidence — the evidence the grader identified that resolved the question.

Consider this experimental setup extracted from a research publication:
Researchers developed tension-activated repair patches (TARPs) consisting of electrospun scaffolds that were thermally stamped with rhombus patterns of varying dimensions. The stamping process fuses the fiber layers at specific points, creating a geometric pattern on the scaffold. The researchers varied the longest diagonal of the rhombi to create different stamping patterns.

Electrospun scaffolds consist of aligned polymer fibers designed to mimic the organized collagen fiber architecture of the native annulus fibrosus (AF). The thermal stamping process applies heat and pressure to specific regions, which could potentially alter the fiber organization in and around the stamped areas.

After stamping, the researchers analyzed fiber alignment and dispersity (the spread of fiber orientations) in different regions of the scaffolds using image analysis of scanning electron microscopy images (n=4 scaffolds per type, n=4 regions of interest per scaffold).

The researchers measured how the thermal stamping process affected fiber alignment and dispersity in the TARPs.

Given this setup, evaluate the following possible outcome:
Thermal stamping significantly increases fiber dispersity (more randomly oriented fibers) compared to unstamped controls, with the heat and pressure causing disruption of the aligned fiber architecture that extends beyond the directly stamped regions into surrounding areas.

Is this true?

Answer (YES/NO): NO